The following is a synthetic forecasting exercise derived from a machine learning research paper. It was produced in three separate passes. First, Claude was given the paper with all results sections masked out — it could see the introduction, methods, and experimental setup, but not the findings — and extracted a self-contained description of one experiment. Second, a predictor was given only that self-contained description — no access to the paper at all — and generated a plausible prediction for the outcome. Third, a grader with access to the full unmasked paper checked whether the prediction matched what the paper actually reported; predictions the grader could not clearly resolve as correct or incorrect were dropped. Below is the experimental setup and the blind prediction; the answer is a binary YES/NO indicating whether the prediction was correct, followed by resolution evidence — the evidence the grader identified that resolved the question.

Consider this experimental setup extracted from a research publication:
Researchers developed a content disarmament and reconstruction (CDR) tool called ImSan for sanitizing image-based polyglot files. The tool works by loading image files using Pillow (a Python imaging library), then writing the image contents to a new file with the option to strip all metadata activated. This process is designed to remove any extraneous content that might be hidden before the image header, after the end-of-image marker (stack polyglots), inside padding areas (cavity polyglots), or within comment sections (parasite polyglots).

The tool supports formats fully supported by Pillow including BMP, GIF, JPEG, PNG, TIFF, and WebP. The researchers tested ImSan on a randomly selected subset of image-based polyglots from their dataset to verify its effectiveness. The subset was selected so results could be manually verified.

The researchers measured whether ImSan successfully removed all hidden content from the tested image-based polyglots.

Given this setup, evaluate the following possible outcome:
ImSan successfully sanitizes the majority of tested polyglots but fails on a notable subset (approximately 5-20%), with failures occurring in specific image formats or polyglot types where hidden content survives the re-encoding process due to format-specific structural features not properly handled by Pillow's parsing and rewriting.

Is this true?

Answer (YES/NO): NO